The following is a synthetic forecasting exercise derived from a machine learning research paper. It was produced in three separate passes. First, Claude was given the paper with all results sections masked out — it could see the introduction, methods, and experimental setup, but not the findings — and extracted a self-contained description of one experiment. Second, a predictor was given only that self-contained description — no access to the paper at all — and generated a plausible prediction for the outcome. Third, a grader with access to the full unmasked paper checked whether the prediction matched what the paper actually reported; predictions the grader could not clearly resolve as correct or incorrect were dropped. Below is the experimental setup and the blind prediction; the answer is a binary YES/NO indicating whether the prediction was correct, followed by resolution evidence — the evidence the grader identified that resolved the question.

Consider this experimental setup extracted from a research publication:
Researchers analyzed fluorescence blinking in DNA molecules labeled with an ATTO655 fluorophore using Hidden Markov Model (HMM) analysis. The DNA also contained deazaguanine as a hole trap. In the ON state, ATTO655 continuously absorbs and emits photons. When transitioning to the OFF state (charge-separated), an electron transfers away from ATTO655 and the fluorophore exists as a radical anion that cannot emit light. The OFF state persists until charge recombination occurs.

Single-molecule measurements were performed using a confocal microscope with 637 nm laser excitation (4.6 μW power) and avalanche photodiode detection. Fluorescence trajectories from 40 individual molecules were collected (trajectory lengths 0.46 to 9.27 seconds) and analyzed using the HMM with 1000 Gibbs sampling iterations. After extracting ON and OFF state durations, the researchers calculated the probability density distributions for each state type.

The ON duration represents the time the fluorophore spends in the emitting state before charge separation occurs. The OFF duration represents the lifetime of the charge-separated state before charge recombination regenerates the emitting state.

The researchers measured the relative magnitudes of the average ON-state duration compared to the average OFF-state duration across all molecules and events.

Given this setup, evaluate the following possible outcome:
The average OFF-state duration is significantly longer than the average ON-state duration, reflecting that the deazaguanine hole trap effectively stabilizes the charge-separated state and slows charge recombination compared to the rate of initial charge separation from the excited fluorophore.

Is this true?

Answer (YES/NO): NO